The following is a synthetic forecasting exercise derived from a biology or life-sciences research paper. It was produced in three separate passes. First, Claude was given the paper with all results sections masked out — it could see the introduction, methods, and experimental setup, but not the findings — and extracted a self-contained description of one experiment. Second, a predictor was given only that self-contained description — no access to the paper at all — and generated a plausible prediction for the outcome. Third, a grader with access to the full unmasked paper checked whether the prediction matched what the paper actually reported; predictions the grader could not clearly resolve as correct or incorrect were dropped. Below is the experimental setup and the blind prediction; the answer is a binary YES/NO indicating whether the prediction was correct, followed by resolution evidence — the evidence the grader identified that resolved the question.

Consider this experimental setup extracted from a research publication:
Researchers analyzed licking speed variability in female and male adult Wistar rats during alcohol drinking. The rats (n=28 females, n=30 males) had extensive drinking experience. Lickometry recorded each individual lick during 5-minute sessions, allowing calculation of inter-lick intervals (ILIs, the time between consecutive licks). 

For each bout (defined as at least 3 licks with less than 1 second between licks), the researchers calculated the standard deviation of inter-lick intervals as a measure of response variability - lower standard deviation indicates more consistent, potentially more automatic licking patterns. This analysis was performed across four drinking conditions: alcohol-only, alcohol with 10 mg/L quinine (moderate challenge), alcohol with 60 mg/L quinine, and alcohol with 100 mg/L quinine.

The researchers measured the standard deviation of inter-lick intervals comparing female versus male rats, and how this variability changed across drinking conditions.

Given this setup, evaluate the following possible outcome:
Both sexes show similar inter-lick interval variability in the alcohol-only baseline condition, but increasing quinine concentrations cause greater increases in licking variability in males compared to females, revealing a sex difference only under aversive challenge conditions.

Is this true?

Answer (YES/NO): NO